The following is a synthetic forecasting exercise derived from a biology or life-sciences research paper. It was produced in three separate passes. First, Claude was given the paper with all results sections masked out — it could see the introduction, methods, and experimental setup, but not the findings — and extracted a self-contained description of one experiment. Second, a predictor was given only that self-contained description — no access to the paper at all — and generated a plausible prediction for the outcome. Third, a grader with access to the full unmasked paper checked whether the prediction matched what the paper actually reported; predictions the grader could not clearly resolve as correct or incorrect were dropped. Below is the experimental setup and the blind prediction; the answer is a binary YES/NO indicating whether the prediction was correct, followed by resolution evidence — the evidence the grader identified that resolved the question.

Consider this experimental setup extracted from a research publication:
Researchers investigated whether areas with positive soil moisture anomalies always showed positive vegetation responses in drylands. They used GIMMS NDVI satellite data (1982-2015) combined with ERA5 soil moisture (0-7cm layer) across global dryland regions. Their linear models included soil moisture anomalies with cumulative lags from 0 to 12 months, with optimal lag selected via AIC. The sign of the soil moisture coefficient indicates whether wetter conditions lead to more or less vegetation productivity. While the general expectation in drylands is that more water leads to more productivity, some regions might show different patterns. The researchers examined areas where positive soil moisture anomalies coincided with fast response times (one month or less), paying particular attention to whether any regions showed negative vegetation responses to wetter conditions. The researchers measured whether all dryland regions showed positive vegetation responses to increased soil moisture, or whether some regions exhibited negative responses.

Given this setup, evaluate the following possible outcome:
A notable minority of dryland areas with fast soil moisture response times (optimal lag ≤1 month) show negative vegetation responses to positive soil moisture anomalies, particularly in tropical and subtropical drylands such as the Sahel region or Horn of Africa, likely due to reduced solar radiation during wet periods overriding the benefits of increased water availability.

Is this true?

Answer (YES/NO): NO